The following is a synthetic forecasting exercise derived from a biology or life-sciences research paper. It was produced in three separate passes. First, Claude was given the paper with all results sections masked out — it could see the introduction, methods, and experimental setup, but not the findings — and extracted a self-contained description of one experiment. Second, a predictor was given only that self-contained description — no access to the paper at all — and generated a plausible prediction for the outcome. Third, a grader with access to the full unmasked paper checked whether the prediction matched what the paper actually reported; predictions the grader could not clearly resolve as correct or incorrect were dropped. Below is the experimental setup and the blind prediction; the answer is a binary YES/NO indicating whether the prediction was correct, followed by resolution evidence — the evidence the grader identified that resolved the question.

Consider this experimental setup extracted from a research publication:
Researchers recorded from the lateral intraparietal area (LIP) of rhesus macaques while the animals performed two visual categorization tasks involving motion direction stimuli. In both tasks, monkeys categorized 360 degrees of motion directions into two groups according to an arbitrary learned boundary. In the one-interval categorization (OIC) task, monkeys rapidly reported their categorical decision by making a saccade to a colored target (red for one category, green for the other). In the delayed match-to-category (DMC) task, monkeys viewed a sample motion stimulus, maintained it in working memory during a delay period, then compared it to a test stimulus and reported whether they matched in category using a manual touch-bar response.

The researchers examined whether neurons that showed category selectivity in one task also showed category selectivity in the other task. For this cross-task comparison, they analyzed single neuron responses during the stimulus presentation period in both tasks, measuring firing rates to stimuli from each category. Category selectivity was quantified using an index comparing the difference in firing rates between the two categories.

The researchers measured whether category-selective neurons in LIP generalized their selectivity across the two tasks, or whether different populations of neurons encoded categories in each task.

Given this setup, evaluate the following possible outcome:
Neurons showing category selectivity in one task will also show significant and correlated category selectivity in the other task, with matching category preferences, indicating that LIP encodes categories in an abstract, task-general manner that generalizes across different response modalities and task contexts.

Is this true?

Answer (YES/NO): YES